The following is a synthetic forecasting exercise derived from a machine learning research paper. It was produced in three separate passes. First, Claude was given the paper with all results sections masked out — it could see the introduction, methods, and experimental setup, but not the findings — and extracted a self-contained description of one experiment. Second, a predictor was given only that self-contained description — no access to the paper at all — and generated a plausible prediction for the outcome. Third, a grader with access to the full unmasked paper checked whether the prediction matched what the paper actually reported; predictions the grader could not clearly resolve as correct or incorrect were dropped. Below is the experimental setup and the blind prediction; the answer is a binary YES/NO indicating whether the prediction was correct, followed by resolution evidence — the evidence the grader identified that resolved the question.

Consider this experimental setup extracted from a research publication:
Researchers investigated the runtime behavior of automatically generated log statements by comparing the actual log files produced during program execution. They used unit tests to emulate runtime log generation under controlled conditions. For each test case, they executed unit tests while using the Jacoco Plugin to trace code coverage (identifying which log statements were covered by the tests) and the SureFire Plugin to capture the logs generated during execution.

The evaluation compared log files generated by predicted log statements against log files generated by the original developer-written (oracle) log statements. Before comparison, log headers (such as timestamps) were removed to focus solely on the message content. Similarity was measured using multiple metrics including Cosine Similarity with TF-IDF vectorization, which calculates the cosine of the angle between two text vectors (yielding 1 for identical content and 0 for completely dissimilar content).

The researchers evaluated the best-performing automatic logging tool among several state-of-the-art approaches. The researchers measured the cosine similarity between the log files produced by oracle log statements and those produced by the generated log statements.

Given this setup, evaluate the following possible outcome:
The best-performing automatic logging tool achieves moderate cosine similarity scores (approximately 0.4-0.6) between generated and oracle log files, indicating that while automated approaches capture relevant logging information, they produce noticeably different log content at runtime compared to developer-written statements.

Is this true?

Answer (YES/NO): NO